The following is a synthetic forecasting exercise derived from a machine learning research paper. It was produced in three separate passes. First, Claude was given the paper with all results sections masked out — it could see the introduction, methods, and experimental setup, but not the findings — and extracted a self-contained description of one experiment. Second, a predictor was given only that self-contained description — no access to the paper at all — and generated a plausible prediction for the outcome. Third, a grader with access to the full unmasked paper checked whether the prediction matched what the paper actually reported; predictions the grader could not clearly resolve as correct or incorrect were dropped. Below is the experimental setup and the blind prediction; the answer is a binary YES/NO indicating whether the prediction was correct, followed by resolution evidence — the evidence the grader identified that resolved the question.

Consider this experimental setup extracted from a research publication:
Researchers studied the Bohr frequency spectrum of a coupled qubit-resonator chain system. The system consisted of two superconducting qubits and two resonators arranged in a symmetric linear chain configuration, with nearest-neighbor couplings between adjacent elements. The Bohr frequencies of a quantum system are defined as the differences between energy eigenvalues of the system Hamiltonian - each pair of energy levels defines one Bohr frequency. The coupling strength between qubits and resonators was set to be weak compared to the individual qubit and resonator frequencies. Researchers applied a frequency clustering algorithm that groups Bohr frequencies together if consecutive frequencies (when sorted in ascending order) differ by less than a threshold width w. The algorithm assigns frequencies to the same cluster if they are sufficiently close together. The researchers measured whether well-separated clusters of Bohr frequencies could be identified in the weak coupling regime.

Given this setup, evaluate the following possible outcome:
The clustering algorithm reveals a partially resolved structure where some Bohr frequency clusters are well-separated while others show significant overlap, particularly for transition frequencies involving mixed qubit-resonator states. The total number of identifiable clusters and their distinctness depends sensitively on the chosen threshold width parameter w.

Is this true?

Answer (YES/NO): NO